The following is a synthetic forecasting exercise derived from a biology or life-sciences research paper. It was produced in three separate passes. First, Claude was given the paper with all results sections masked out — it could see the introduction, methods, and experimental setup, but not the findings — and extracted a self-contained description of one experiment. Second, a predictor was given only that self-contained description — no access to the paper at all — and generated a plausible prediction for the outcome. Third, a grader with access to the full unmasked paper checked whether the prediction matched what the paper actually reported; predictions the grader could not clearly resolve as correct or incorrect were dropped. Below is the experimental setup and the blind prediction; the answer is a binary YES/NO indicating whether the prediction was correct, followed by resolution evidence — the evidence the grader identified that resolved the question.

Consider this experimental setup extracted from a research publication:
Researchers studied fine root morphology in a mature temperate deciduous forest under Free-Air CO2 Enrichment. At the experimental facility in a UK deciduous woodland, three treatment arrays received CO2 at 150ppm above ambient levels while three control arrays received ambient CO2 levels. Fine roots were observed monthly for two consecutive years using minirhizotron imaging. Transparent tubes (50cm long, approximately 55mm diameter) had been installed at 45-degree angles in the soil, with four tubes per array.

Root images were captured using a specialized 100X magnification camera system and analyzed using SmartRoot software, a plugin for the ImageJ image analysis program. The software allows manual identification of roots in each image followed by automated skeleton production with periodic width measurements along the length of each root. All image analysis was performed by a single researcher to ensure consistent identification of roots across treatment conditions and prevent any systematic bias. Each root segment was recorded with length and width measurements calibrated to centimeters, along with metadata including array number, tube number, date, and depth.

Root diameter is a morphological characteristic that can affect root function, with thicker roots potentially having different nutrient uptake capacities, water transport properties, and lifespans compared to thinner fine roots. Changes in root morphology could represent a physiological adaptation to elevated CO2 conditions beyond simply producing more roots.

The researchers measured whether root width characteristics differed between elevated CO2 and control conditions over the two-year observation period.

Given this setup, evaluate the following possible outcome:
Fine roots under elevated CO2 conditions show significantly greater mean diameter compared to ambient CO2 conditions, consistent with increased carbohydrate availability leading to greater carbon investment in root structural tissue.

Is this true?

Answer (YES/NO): YES